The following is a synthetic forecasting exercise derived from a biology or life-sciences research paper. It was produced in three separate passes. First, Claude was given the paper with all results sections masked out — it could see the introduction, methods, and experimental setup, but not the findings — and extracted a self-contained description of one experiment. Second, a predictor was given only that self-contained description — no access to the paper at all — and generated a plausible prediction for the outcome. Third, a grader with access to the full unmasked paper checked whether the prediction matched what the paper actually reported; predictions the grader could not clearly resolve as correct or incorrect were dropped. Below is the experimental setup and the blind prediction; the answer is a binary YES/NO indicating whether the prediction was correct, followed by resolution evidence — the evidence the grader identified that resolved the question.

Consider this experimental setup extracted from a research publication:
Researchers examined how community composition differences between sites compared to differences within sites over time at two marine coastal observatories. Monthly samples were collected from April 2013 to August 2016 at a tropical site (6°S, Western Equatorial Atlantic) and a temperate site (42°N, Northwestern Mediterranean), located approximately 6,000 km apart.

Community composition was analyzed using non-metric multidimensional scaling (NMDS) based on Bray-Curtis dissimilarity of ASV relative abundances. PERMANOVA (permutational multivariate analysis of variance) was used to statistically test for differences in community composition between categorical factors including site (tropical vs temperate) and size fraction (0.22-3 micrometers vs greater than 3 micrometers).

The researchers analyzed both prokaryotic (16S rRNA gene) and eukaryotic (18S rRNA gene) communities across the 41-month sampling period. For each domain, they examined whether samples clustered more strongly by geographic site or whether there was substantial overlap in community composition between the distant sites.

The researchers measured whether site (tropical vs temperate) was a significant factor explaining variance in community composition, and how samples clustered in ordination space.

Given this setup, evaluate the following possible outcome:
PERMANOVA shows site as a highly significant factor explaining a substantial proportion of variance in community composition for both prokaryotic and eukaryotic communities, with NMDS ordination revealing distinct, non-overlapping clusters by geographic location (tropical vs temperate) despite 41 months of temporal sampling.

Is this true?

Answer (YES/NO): YES